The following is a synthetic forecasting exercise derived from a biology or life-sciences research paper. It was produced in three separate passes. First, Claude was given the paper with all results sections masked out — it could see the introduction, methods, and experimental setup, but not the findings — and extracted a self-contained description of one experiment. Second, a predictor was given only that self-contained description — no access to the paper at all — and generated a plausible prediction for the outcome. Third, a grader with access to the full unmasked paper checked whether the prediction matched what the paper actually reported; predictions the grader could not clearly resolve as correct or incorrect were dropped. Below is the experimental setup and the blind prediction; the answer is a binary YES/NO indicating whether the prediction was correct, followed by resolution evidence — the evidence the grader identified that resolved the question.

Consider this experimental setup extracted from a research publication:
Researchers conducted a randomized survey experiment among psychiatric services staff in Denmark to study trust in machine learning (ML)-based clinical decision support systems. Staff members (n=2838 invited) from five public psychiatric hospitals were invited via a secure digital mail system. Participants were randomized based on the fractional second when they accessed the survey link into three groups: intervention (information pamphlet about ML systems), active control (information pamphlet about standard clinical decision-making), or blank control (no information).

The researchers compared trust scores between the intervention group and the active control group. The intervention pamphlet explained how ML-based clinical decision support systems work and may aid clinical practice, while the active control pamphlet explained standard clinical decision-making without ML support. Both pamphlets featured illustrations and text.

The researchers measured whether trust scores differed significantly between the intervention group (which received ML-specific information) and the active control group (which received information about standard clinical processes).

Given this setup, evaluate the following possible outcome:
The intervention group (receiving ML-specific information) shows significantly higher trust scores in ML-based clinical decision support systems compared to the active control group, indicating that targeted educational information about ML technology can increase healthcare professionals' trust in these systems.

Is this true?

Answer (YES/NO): YES